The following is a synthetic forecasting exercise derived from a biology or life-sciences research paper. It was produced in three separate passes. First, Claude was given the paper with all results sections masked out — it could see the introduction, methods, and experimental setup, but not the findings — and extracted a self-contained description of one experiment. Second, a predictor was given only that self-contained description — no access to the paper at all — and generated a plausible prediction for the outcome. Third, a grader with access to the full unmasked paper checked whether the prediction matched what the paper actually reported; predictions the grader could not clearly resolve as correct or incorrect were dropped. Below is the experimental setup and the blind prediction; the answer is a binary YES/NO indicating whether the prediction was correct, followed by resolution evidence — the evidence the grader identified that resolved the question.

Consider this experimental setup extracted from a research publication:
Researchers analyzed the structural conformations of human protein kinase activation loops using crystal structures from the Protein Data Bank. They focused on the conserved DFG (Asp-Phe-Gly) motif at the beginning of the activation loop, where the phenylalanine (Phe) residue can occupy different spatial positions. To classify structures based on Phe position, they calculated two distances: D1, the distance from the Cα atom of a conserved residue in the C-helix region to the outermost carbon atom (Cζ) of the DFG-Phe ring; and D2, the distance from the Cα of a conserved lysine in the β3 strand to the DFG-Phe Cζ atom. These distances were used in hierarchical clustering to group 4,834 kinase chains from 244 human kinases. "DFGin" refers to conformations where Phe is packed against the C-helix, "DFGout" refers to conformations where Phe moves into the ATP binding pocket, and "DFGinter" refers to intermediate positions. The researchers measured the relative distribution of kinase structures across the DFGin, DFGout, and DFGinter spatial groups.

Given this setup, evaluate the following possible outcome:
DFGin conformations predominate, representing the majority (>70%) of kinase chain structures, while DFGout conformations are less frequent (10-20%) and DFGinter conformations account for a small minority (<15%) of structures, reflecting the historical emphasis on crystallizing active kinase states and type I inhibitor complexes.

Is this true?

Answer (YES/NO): NO